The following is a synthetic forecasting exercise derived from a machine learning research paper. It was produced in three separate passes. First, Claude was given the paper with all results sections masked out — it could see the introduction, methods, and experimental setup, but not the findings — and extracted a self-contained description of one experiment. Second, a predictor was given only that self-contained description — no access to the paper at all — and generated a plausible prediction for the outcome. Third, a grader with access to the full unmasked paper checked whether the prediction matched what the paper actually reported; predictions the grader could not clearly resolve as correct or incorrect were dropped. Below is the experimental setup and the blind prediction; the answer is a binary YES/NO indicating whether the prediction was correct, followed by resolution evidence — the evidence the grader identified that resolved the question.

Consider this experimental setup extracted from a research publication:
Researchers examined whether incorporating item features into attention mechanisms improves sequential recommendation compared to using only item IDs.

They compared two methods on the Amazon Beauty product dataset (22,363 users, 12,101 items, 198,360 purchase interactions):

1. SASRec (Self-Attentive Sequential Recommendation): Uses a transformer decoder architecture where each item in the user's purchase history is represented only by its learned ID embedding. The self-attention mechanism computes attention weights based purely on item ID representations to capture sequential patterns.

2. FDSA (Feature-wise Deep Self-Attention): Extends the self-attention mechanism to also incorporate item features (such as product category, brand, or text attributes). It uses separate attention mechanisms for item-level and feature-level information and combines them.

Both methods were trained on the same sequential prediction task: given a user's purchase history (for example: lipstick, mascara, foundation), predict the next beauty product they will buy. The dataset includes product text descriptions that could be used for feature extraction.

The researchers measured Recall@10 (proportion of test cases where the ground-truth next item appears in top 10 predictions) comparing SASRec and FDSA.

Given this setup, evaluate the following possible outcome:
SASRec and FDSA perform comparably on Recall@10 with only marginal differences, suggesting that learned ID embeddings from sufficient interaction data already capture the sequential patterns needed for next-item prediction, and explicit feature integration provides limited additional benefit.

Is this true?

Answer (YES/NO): NO